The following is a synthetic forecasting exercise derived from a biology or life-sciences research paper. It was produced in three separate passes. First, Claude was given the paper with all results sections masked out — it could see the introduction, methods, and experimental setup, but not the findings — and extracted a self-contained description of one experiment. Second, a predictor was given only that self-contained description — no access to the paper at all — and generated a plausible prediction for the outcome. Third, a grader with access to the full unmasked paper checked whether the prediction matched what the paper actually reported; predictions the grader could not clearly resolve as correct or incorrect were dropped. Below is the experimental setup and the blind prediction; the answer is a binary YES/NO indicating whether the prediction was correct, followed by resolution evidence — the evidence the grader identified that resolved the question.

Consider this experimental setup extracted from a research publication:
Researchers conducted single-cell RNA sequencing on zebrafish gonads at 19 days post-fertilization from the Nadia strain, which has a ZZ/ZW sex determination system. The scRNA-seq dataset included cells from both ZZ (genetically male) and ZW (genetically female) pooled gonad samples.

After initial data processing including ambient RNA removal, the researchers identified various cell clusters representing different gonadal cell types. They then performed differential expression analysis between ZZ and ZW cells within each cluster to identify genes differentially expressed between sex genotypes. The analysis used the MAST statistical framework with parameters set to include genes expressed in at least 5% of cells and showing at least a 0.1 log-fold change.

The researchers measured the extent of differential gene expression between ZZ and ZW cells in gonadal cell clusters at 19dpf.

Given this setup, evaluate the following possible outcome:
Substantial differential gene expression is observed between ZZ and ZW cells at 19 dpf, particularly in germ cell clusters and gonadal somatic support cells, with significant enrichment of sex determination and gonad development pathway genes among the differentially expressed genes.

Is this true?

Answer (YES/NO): NO